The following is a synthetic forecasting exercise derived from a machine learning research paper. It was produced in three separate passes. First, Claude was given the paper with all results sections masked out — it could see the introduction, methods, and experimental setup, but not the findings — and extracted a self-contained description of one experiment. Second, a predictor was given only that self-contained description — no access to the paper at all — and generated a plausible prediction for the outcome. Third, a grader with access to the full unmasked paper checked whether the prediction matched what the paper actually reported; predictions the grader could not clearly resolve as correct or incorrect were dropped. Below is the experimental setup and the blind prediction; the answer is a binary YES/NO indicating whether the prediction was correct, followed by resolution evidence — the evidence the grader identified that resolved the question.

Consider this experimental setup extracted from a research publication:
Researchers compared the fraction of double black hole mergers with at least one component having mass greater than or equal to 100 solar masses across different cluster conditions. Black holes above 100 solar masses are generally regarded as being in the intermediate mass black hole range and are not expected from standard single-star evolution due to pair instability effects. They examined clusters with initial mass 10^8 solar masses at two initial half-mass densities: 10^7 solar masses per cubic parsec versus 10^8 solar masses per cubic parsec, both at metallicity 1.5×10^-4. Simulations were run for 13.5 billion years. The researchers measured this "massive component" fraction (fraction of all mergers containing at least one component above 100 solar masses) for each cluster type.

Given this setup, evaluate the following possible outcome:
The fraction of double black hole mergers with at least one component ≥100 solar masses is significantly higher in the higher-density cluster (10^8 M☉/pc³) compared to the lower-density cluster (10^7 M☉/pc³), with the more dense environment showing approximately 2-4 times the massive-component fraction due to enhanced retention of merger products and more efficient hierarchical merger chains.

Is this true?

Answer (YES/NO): YES